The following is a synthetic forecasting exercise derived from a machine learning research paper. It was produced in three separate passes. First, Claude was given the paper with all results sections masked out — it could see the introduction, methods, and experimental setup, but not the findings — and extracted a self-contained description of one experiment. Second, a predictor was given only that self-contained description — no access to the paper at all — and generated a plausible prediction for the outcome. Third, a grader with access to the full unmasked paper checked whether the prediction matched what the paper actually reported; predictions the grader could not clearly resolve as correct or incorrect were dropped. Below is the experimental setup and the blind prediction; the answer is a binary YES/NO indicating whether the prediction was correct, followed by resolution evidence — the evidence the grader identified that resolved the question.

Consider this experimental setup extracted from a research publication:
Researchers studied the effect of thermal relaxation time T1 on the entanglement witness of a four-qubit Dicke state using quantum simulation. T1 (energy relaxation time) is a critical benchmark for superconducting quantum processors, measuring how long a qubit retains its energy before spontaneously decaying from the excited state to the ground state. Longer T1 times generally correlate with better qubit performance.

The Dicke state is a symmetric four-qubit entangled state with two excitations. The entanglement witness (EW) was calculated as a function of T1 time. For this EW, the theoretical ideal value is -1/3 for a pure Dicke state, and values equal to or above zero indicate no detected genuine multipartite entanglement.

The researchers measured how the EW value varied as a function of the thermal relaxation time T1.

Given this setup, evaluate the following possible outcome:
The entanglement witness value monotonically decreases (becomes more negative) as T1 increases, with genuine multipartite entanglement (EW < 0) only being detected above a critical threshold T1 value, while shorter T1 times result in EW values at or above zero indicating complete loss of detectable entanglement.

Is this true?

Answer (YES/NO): YES